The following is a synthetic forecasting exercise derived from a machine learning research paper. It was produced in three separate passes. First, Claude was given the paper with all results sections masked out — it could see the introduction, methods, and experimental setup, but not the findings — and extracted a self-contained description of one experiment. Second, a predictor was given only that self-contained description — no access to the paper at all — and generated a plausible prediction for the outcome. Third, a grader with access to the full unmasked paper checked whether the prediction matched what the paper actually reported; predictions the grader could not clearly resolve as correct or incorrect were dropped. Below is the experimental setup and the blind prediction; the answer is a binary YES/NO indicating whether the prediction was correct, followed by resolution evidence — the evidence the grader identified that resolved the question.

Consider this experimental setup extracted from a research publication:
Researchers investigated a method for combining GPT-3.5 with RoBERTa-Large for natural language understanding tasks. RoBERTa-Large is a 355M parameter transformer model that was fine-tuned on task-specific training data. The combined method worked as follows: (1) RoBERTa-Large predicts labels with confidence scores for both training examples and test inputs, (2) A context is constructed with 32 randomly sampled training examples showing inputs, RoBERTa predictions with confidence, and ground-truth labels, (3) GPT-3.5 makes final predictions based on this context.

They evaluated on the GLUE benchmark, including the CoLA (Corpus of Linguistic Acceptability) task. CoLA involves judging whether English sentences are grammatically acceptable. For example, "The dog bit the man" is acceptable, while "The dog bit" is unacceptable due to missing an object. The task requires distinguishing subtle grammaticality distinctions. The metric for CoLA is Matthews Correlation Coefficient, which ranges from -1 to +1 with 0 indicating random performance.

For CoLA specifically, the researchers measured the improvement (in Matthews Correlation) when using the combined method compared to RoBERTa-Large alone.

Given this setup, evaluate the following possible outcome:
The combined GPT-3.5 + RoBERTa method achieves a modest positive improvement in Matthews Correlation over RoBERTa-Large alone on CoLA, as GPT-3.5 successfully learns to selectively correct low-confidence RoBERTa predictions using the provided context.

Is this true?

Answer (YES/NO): NO